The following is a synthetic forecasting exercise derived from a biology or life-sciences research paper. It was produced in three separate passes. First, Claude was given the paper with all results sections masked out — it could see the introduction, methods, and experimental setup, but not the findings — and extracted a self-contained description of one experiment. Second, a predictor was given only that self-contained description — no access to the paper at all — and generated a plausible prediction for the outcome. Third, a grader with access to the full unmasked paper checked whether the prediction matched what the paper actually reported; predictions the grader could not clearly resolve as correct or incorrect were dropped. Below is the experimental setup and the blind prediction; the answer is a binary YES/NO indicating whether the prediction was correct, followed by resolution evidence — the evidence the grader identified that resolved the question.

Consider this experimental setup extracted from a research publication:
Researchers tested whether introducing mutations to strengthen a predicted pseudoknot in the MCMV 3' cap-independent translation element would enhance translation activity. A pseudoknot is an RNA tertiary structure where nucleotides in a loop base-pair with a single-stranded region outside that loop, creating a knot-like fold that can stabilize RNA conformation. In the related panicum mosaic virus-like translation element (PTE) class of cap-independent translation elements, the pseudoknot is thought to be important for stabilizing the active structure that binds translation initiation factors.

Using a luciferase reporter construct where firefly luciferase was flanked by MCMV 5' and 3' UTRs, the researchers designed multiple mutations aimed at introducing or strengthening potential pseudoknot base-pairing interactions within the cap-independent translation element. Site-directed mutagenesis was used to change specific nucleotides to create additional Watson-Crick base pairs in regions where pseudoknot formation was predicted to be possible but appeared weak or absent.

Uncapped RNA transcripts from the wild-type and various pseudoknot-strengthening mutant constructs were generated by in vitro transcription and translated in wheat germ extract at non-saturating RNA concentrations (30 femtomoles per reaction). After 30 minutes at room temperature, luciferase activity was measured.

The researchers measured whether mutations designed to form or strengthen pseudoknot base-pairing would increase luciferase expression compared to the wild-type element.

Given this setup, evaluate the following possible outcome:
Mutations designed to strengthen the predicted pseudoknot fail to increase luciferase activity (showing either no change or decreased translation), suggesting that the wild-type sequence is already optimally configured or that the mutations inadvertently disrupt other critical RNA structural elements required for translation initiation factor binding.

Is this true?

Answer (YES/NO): NO